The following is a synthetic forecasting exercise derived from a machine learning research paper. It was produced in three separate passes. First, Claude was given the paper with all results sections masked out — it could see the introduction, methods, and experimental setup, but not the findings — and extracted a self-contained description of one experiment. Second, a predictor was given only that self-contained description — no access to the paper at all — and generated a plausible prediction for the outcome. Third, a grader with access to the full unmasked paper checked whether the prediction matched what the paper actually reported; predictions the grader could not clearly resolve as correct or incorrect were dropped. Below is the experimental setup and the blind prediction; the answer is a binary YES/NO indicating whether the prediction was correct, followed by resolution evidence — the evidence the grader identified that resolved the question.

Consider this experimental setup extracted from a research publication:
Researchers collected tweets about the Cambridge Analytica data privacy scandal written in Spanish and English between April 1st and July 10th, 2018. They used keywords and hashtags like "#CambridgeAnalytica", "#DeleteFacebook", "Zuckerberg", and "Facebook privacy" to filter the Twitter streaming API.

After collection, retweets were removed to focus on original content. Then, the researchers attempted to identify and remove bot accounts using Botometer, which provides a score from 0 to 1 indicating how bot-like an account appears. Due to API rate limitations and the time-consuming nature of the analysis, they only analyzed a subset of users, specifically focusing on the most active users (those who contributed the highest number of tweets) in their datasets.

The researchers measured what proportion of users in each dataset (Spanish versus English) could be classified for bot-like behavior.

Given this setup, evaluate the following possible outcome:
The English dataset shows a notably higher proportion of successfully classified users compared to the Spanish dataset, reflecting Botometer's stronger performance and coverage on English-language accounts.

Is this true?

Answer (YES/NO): NO